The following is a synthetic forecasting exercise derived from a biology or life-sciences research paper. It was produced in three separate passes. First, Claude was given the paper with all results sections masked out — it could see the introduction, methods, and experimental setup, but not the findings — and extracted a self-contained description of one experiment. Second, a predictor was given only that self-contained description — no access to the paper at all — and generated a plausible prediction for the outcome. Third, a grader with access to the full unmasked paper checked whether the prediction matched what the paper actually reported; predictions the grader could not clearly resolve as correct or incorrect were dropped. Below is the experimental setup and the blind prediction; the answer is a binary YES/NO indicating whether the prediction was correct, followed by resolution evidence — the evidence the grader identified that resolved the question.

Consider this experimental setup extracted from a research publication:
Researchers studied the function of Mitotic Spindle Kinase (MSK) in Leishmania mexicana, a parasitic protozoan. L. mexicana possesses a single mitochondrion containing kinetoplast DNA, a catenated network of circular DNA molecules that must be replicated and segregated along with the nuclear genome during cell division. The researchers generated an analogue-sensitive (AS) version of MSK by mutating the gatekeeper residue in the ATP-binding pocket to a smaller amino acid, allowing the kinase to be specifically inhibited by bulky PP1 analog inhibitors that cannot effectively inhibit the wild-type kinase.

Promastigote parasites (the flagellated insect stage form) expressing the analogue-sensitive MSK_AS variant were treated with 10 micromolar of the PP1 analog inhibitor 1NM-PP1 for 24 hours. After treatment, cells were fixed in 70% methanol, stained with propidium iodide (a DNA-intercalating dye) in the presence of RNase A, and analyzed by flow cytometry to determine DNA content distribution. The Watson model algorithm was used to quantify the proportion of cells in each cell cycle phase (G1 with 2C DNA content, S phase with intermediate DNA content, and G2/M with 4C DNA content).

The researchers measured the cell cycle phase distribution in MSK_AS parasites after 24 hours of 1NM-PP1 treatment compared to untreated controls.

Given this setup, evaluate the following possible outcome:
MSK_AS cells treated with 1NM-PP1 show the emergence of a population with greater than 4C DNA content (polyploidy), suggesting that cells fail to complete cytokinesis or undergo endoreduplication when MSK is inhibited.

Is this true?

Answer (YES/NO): NO